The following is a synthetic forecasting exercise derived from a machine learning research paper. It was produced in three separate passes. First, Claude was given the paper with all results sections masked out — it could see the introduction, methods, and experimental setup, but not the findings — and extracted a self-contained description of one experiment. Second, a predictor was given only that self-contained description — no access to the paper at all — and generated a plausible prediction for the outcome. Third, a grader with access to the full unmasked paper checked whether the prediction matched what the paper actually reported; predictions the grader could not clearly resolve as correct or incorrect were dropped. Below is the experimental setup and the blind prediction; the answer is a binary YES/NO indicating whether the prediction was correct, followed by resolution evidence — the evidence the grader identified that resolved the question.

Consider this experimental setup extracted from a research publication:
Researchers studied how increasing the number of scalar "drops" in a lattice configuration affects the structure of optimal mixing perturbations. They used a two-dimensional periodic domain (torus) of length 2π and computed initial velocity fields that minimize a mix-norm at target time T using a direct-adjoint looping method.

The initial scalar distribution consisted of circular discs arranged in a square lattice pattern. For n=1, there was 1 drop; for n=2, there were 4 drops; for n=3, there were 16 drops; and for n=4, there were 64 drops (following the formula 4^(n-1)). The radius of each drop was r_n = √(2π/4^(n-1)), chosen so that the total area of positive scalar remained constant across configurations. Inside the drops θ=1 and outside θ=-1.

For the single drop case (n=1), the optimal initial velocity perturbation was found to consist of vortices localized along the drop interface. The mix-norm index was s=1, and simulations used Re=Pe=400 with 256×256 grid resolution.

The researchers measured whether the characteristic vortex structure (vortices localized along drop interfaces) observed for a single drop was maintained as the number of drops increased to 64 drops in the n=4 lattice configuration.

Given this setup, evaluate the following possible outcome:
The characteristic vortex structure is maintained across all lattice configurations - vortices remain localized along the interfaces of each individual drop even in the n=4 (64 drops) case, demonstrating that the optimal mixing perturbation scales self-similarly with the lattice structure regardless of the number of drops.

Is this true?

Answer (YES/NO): NO